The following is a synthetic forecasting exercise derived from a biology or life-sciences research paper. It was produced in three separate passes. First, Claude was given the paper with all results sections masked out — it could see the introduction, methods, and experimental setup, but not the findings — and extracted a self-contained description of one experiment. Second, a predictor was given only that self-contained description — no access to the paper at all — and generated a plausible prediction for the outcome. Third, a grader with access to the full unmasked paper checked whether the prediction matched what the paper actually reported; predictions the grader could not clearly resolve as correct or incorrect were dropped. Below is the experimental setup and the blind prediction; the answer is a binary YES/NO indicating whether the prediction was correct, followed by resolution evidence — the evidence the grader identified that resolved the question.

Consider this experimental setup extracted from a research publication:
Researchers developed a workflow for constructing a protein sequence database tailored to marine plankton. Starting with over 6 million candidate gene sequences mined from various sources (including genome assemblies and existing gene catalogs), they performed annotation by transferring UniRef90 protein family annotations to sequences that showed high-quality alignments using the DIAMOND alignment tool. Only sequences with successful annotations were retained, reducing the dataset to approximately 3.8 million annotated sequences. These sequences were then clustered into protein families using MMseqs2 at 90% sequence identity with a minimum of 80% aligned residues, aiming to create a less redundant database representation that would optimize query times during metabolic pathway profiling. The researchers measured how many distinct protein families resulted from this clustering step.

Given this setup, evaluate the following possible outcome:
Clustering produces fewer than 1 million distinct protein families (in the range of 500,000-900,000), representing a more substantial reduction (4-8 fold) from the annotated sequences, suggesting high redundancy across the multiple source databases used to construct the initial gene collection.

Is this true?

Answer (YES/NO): NO